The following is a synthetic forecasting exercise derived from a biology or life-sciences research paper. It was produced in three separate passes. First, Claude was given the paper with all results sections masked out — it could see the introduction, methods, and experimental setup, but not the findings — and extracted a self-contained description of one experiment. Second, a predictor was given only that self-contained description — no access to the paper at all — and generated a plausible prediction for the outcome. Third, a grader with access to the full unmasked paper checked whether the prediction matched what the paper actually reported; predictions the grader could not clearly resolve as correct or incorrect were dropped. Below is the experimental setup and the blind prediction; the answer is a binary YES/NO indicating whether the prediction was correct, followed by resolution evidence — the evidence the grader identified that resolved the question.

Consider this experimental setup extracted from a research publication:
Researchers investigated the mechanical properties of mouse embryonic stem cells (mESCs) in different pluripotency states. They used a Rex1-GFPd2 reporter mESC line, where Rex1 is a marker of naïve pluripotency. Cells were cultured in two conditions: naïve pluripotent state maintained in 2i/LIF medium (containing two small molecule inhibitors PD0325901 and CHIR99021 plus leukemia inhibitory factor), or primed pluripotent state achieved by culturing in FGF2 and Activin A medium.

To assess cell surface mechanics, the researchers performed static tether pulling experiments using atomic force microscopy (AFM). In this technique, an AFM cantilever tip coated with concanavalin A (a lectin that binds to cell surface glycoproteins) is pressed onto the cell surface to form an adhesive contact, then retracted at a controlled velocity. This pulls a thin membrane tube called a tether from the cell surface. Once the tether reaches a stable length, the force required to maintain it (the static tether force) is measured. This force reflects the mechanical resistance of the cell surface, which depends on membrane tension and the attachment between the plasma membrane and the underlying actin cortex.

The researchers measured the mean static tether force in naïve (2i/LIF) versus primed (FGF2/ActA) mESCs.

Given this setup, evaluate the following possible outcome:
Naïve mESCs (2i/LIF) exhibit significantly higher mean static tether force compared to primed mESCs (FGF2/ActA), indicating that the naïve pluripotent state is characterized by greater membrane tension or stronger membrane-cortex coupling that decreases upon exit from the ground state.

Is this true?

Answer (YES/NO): YES